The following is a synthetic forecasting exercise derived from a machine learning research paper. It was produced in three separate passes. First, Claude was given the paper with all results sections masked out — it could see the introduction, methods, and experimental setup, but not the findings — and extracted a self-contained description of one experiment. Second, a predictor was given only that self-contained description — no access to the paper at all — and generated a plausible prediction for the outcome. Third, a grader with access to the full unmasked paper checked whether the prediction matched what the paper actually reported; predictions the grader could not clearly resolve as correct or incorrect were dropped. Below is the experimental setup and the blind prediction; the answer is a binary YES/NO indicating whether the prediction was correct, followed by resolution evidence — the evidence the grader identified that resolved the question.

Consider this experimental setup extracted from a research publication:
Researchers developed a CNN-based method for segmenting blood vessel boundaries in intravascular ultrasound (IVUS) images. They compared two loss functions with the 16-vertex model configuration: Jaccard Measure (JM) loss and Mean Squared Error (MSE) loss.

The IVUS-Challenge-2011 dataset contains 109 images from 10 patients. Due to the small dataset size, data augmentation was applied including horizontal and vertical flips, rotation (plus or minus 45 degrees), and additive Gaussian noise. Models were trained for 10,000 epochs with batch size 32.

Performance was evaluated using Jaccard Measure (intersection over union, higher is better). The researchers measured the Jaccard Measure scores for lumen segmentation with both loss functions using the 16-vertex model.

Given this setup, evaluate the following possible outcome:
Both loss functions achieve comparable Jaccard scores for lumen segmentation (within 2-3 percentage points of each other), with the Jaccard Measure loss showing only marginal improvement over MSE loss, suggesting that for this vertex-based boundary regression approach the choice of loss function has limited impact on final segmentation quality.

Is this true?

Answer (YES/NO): NO